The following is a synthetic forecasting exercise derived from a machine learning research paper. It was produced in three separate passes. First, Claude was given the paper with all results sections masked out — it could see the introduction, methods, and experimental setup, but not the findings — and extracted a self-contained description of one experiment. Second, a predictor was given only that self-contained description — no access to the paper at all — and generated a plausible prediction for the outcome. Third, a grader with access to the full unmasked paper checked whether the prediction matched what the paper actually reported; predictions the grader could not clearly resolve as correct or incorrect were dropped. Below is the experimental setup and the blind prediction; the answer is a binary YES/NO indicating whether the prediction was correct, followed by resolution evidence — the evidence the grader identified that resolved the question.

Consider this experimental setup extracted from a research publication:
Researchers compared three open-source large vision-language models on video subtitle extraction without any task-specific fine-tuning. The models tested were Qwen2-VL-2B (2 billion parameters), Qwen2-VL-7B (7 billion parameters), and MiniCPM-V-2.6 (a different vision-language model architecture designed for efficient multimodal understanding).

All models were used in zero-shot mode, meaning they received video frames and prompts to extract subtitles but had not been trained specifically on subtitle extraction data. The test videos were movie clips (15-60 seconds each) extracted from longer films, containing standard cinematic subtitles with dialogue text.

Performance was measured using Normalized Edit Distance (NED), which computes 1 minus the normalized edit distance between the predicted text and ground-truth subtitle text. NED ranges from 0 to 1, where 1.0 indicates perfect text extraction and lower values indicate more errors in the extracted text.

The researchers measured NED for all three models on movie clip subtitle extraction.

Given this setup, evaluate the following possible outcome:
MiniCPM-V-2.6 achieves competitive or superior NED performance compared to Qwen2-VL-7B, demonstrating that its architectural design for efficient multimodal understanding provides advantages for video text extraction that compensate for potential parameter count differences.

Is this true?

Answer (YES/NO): NO